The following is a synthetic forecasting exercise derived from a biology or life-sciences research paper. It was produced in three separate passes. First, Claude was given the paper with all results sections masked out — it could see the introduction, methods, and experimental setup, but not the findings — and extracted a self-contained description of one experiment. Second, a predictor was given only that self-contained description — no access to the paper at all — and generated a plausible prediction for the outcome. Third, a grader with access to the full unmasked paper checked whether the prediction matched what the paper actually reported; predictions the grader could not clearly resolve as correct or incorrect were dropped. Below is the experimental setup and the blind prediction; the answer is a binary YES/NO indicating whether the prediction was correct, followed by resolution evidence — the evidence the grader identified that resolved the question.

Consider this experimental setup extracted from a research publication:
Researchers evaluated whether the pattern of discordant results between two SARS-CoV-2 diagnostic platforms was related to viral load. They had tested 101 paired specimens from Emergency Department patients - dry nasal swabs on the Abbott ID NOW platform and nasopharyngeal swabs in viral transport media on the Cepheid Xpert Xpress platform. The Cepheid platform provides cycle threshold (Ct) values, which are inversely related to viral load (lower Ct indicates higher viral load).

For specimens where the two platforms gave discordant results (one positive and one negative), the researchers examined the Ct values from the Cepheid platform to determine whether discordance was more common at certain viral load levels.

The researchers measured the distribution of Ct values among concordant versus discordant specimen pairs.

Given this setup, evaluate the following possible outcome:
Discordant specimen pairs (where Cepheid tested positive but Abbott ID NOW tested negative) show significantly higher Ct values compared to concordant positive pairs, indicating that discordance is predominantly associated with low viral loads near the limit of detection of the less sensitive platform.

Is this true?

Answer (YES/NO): YES